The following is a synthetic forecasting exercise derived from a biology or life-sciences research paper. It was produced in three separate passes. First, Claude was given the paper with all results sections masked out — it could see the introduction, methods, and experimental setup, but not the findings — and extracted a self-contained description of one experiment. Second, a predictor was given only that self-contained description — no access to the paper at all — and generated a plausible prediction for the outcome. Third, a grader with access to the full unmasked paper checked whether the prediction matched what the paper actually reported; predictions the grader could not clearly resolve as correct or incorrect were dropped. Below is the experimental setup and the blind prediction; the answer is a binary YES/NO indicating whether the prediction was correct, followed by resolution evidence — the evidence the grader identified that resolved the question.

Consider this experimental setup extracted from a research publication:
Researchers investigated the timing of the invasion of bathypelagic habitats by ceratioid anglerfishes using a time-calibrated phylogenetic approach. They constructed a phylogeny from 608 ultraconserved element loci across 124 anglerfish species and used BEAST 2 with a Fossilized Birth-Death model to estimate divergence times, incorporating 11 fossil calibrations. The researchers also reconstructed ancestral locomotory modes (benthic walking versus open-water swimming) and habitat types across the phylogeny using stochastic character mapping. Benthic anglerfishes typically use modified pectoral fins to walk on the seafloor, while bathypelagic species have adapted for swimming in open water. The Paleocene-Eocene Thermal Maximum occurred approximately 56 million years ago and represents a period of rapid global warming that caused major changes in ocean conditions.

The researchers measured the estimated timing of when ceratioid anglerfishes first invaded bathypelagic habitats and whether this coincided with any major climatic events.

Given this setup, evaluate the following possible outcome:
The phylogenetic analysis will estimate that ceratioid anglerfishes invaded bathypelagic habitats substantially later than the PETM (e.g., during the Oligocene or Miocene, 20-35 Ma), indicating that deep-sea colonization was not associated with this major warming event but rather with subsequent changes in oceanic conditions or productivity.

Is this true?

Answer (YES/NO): NO